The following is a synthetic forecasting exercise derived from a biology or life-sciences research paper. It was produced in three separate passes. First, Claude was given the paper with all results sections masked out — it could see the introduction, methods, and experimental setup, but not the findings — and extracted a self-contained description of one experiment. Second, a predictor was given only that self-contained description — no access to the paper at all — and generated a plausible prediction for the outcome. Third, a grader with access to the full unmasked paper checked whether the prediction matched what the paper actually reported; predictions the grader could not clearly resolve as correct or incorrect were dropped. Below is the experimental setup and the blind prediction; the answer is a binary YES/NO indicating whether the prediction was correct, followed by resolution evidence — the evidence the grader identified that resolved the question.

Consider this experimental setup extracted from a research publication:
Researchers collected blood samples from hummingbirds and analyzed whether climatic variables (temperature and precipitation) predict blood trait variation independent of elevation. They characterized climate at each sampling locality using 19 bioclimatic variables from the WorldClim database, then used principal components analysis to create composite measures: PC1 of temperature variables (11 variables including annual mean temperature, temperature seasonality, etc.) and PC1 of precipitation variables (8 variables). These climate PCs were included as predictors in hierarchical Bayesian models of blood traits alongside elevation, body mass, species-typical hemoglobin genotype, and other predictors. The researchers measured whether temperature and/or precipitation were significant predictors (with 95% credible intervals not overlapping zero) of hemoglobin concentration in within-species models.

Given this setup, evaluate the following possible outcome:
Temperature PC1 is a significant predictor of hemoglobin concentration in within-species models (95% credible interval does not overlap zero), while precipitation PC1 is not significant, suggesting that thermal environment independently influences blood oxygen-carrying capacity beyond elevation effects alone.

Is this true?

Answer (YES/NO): NO